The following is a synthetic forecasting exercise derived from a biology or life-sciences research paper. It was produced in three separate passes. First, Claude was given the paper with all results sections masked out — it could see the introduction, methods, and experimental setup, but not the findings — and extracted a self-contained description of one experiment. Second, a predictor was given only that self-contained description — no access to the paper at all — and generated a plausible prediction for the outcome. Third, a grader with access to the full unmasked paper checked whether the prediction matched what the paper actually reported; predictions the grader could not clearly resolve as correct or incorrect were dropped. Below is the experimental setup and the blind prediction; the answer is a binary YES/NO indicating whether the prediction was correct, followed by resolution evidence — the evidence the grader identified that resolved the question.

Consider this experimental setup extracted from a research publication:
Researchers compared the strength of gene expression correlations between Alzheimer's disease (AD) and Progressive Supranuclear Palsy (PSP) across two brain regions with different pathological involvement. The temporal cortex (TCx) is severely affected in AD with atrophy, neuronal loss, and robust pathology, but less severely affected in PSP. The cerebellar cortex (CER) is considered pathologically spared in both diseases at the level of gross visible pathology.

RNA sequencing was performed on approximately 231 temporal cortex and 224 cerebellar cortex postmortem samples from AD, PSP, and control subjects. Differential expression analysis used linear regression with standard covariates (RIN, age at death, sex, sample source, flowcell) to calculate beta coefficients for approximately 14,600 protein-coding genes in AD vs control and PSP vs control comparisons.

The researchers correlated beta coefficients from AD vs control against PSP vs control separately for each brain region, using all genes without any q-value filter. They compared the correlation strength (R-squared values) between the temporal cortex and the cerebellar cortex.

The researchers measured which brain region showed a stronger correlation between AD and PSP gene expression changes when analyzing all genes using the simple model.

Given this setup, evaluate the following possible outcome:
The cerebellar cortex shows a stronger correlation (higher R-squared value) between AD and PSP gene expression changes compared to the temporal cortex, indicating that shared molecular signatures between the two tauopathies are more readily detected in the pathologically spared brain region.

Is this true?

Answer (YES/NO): YES